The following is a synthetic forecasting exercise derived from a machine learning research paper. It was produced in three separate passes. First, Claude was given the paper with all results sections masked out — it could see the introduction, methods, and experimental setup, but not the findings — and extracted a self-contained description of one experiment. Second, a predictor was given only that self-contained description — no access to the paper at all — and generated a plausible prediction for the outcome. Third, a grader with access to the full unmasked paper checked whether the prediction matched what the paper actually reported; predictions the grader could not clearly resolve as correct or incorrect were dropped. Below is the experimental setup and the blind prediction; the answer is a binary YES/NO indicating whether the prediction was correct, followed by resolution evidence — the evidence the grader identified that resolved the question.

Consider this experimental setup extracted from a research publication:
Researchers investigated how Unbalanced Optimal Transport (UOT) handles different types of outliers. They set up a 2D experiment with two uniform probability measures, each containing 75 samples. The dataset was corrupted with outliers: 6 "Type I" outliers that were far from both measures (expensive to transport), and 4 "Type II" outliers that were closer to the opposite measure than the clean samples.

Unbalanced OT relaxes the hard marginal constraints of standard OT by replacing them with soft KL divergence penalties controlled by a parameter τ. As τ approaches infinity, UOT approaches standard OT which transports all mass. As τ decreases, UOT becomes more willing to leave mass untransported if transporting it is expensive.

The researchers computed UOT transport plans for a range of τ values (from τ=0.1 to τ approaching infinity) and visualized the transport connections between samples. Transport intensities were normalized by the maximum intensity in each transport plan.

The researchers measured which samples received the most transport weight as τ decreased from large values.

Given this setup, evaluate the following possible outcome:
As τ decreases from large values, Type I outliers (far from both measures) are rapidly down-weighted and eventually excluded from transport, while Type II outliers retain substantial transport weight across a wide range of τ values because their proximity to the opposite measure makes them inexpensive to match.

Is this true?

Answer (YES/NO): YES